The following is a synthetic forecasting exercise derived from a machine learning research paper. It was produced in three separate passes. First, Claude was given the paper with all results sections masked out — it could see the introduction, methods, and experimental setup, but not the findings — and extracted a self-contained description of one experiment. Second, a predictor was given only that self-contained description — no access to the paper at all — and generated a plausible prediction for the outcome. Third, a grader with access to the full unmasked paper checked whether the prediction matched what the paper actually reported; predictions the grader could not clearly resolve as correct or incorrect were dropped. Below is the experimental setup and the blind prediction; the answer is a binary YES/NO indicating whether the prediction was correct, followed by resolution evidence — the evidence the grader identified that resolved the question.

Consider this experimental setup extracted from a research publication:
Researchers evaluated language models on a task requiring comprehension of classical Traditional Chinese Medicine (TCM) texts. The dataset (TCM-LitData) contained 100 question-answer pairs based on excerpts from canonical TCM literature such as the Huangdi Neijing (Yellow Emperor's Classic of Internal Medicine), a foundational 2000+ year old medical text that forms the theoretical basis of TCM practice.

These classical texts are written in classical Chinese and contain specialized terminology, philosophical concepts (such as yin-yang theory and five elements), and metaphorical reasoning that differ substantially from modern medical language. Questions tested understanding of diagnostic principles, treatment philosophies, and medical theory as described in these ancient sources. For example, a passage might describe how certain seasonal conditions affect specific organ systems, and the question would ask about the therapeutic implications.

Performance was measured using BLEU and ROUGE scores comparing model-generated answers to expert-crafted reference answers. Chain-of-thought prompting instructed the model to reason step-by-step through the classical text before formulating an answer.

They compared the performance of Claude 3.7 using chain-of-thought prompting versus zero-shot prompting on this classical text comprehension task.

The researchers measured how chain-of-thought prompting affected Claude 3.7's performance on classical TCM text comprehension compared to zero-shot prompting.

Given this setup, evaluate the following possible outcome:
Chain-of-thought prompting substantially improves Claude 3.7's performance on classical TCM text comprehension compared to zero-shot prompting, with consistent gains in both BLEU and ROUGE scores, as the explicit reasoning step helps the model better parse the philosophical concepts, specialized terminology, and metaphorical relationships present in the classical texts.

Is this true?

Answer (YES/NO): NO